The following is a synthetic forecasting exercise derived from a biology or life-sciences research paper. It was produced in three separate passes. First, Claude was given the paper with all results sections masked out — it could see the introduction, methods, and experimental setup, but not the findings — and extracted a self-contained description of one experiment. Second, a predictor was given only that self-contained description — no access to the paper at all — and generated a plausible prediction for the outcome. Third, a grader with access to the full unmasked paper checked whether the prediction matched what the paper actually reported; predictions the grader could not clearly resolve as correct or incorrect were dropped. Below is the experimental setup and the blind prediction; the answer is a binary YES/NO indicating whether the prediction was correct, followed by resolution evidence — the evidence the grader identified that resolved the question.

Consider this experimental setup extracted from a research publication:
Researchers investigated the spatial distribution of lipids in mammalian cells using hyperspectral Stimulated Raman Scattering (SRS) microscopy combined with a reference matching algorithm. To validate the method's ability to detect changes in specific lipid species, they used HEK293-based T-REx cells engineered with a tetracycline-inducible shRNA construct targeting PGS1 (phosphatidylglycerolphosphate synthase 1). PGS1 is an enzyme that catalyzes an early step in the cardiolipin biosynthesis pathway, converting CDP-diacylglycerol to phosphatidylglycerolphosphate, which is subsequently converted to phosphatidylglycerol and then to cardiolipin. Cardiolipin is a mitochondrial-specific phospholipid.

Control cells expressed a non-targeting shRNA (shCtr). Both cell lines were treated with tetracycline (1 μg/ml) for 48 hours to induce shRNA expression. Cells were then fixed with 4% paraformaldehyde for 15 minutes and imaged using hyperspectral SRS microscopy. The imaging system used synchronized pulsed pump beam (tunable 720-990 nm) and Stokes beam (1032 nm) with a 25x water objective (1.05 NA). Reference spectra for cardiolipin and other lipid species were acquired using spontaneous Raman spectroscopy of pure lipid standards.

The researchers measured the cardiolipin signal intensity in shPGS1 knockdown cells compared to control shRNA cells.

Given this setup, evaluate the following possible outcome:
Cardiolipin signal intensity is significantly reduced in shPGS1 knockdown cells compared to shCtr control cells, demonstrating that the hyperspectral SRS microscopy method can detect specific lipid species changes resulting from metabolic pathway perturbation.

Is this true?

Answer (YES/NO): YES